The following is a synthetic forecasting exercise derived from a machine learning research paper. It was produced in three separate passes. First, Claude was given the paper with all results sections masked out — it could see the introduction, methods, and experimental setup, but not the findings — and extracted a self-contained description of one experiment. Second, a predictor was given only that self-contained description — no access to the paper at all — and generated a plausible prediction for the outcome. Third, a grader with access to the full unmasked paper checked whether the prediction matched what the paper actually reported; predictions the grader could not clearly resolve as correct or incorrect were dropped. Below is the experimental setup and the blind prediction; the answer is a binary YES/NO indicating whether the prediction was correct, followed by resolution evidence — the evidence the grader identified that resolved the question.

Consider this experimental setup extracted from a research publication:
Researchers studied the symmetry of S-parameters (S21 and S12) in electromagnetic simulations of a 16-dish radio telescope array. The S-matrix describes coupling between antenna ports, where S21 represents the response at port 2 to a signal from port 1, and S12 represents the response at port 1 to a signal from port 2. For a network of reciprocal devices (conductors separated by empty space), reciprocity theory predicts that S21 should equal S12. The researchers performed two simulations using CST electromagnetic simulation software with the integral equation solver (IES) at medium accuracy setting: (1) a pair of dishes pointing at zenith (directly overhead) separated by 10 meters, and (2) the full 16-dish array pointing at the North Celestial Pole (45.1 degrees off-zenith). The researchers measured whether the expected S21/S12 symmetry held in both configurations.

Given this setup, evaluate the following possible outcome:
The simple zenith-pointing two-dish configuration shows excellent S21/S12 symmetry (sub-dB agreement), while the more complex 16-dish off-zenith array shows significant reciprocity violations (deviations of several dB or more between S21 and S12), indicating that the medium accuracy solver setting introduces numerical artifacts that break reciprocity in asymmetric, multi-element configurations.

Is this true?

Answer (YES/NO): NO